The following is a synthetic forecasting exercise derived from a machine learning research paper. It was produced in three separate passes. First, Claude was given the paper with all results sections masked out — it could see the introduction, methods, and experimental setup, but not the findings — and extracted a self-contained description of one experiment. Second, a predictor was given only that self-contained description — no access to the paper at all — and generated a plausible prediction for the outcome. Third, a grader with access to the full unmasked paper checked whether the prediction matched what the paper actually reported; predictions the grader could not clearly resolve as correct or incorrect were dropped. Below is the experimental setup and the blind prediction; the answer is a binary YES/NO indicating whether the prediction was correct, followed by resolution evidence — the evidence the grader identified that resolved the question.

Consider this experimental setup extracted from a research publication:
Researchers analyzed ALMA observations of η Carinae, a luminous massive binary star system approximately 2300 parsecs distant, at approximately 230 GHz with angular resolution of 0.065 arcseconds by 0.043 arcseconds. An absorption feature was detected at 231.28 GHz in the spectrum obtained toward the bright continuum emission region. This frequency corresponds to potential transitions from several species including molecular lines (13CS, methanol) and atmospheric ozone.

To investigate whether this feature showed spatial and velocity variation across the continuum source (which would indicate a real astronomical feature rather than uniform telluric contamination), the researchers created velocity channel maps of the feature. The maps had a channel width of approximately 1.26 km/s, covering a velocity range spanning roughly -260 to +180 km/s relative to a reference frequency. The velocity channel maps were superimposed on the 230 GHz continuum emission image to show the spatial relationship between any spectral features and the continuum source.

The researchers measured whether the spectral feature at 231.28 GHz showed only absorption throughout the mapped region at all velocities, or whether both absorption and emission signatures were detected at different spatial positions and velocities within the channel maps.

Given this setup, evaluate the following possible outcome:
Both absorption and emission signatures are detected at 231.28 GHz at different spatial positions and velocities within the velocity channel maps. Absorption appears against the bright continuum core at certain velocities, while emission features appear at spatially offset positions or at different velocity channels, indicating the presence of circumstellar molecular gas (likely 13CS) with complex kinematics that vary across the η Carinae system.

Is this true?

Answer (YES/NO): NO